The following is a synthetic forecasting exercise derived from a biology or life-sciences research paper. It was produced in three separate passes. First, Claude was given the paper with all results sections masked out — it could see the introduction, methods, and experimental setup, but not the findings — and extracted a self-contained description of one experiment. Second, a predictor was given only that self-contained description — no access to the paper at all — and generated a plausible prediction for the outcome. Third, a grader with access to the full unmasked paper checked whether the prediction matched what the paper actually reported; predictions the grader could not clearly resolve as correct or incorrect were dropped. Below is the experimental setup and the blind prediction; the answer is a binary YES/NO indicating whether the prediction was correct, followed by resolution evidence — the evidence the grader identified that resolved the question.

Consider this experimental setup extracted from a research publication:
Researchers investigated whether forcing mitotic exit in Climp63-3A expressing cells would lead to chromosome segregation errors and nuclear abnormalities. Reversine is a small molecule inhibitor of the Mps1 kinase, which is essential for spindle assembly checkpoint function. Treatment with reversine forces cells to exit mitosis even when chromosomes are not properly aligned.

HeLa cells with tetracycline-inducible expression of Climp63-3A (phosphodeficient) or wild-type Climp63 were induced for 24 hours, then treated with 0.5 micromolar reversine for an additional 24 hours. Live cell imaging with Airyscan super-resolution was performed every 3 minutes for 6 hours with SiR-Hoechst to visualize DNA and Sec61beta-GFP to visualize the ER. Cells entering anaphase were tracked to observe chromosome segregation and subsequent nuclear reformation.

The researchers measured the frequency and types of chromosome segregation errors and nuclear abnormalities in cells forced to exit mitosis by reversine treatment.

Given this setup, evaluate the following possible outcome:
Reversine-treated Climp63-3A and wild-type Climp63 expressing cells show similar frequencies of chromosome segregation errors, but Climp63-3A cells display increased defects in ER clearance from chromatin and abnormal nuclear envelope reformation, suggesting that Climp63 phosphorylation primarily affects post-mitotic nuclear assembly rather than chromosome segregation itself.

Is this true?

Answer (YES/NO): NO